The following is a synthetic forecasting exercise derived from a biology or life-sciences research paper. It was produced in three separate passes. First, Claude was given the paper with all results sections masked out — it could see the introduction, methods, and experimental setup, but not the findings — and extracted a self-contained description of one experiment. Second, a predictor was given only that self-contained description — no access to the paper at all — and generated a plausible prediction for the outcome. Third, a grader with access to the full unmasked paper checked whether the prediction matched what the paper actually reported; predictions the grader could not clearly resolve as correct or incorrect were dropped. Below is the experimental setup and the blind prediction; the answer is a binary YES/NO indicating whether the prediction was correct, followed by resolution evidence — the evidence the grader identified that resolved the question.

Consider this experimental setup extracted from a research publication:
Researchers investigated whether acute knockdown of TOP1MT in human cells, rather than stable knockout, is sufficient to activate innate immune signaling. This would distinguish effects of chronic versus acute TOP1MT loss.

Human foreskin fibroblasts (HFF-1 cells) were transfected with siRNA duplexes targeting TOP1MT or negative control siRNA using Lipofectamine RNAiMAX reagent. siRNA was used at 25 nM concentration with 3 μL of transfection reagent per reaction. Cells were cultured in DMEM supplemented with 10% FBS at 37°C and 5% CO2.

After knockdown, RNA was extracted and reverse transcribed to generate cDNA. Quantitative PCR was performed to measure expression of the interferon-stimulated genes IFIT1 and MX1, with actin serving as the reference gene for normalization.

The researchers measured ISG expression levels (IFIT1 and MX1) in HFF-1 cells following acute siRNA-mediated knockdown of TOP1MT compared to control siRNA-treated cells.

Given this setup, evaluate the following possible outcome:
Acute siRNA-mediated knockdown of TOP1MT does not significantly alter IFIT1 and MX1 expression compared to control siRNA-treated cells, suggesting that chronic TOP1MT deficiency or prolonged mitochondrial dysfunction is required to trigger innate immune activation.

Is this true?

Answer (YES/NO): NO